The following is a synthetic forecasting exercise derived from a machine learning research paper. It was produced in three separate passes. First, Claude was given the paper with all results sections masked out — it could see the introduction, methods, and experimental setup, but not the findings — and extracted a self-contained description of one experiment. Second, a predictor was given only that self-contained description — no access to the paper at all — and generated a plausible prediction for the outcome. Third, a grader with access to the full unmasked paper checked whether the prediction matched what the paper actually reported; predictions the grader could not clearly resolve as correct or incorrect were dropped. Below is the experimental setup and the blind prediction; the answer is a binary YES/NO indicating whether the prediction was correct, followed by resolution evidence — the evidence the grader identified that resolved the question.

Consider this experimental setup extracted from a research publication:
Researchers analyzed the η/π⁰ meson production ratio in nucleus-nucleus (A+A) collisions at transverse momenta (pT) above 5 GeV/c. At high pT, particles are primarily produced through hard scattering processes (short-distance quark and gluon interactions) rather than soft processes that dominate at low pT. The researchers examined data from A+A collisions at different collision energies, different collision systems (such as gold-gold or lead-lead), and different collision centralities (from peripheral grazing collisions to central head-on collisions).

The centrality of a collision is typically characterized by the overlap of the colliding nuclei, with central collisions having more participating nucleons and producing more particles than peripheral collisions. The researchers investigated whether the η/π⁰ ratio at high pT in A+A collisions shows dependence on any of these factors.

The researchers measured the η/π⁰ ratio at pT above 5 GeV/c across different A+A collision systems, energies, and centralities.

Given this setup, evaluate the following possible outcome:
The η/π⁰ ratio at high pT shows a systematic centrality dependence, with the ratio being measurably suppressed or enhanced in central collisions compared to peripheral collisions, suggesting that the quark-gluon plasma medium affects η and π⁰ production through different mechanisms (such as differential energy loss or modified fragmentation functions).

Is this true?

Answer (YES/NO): NO